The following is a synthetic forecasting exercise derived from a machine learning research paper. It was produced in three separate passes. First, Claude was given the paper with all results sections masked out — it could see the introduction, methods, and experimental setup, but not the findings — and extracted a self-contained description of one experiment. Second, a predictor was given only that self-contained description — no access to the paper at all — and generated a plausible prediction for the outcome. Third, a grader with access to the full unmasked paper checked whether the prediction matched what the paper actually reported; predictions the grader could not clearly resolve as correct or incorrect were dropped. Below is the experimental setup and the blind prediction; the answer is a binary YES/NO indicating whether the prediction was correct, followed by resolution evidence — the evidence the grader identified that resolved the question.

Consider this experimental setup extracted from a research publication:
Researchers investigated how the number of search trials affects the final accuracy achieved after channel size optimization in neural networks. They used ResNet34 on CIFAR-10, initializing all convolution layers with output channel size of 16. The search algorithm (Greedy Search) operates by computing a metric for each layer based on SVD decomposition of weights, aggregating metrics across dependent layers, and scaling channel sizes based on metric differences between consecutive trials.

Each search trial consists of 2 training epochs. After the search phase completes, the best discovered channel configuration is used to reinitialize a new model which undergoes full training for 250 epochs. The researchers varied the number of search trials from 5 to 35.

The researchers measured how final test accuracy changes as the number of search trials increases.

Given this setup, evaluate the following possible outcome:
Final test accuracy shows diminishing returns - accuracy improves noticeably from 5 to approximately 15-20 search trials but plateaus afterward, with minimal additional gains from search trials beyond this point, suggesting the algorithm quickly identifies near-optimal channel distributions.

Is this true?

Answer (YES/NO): NO